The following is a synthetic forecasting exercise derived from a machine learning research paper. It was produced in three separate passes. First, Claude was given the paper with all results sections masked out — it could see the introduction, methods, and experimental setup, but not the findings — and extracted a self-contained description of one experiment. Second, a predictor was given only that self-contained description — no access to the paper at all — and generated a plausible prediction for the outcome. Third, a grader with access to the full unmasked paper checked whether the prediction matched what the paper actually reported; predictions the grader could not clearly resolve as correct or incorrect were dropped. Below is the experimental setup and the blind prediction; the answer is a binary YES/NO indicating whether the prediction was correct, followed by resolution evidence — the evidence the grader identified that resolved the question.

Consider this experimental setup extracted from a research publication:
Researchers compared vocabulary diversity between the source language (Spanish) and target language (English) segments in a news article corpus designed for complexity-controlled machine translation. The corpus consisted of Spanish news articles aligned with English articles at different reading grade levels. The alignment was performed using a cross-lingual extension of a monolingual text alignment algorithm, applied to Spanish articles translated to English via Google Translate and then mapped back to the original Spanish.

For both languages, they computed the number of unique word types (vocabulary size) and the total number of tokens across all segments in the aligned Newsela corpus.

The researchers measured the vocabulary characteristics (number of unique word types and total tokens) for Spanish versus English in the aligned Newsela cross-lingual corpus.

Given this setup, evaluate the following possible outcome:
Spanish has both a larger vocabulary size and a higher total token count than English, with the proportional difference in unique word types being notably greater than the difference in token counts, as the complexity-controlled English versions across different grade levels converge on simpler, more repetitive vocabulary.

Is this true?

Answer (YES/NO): YES